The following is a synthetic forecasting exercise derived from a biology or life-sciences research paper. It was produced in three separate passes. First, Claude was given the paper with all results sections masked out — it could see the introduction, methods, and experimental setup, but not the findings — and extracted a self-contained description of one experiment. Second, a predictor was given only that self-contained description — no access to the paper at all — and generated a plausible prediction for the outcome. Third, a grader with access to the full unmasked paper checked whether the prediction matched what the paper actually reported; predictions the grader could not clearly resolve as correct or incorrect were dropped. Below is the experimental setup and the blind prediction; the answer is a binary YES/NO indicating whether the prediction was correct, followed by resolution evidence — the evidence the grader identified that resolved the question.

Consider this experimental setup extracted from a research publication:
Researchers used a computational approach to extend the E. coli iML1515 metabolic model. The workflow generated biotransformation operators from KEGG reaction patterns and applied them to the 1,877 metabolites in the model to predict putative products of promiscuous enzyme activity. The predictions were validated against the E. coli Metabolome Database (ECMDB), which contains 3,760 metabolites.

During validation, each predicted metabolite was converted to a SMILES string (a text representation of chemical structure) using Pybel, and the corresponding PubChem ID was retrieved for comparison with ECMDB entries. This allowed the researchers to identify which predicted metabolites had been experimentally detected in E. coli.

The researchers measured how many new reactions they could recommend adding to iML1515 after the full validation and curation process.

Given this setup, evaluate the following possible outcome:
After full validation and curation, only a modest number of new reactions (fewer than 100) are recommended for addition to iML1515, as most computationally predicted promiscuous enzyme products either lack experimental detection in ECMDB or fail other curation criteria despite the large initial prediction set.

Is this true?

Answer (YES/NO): YES